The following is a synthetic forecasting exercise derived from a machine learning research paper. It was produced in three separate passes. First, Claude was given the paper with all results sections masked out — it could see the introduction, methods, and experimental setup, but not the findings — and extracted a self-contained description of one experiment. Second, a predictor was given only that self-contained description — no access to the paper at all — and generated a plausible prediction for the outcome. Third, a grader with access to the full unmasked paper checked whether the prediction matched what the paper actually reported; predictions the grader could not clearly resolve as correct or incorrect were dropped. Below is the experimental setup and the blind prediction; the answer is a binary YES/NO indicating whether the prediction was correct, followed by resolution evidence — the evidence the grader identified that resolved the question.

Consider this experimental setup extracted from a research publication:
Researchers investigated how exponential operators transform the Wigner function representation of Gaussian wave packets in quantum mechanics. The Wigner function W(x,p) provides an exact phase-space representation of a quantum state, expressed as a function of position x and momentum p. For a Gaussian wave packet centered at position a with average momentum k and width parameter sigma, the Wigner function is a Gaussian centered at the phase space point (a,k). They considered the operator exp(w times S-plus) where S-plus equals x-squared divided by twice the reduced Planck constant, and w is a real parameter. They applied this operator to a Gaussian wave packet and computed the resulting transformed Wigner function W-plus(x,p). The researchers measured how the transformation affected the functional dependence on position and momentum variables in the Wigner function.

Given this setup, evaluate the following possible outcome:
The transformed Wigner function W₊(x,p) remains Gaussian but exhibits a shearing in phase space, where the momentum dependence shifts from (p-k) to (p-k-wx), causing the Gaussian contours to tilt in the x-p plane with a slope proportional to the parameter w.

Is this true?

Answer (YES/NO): YES